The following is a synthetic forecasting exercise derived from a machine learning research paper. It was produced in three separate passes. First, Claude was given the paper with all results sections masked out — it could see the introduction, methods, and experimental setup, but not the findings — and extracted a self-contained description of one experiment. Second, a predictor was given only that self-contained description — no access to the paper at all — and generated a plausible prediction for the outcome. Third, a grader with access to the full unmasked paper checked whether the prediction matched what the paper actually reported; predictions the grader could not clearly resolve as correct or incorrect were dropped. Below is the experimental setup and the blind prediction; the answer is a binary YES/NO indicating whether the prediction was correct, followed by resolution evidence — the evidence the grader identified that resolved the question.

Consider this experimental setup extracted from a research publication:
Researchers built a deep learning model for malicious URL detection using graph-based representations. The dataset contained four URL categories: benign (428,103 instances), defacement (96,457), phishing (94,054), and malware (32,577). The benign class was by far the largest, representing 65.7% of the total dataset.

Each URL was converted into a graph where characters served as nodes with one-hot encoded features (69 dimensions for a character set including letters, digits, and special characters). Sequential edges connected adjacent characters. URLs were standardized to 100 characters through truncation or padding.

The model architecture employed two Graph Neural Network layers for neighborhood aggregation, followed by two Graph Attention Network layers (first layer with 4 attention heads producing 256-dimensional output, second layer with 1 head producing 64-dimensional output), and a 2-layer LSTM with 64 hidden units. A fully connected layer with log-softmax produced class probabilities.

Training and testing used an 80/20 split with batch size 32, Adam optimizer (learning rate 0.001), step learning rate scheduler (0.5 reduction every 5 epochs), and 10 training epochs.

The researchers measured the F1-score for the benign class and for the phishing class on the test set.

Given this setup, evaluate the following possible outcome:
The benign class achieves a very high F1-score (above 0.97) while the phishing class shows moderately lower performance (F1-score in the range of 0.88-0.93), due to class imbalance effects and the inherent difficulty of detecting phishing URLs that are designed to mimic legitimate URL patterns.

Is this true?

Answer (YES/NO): NO